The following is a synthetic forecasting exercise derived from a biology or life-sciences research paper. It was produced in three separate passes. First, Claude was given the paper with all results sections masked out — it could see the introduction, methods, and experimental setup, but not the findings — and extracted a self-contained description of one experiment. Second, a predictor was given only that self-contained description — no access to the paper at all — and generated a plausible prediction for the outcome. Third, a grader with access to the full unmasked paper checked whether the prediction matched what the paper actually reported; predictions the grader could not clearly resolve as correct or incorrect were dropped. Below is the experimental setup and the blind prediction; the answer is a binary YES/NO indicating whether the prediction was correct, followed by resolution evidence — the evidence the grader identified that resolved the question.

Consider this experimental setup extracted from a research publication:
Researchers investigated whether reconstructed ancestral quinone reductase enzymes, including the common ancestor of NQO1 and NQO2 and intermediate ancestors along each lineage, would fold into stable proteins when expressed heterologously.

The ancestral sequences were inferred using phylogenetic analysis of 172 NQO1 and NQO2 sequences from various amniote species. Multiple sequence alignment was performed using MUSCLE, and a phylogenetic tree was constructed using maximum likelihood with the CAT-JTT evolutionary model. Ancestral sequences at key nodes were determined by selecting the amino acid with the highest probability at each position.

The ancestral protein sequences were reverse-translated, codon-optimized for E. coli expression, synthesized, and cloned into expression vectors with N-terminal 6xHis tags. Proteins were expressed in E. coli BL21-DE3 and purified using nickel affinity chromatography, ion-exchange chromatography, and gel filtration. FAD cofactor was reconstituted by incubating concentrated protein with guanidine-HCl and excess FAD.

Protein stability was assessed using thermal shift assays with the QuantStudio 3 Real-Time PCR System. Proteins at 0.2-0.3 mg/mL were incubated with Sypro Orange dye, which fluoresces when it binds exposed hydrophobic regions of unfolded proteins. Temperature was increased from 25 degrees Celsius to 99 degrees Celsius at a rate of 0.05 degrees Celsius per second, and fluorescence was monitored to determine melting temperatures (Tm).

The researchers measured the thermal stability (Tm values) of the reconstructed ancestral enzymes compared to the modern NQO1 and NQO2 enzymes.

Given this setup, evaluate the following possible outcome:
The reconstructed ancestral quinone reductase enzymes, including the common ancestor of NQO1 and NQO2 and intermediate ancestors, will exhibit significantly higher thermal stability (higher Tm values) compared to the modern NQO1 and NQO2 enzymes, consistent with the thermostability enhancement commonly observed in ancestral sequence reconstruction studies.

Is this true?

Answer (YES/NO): YES